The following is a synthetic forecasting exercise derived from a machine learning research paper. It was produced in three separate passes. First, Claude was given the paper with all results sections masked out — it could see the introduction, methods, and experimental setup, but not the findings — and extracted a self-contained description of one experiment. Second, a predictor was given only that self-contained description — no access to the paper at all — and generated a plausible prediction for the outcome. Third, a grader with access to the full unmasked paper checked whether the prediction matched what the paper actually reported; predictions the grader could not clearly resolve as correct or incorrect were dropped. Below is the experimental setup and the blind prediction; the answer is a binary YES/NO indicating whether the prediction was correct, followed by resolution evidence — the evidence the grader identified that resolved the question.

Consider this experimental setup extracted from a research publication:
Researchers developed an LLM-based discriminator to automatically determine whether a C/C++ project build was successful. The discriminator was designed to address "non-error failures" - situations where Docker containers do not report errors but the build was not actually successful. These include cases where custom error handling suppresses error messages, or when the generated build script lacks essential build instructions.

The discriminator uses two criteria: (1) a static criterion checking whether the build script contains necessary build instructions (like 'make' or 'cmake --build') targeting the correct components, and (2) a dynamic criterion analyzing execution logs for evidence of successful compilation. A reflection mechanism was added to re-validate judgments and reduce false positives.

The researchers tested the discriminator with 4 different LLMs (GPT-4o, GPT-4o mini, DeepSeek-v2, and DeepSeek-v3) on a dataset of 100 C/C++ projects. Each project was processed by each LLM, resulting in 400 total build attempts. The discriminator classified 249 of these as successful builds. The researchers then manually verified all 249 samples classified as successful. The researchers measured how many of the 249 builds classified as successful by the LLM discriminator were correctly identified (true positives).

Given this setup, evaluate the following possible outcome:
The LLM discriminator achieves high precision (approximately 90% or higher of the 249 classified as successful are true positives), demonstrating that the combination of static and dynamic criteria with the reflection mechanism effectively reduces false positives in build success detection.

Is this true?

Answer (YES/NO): YES